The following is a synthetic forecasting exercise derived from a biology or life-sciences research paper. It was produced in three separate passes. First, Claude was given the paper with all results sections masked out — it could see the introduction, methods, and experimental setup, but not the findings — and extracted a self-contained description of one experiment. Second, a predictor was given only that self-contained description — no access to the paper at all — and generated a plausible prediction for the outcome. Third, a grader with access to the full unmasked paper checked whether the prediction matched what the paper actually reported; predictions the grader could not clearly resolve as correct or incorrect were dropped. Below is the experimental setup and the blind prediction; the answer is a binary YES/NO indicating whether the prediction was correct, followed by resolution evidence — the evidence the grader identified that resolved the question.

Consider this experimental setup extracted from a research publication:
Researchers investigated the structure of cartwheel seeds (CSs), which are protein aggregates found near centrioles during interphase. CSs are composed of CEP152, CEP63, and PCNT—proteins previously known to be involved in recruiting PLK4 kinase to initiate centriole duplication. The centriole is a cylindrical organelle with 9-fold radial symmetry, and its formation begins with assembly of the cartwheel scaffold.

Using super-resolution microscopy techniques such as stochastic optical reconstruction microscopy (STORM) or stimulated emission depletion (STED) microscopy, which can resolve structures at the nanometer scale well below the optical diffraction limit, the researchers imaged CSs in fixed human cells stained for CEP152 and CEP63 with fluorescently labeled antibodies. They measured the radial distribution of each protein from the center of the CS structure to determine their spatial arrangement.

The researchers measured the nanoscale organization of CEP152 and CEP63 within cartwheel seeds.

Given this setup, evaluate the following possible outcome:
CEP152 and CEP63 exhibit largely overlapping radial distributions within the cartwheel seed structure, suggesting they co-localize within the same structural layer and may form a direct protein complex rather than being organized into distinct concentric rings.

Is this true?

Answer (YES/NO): NO